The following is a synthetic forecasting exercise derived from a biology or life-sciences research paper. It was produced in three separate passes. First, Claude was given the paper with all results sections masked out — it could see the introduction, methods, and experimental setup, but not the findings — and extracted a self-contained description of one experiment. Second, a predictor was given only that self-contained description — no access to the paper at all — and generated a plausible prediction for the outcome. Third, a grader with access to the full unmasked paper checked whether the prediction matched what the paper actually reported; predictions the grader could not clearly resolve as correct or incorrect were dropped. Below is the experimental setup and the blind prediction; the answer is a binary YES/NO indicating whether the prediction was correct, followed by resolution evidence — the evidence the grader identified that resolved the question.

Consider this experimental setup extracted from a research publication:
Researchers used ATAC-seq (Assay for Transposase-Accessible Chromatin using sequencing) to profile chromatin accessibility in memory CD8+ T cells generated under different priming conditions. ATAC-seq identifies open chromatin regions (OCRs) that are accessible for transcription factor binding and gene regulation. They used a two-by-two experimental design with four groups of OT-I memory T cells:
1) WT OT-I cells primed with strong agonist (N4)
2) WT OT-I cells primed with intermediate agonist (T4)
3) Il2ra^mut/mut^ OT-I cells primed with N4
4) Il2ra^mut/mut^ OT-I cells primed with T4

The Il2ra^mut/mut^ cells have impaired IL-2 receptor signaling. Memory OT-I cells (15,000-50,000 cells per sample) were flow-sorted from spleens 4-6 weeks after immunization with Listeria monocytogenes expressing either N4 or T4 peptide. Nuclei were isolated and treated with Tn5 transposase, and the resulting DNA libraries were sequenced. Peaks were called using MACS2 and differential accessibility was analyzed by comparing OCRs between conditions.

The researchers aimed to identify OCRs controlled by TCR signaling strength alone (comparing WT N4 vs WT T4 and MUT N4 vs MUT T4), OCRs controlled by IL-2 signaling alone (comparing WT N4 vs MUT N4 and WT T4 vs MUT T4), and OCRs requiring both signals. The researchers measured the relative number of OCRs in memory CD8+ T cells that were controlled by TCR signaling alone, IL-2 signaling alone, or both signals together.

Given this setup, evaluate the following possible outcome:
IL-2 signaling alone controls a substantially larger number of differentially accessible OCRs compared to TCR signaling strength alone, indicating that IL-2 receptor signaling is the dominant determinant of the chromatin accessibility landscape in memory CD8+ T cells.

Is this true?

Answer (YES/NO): NO